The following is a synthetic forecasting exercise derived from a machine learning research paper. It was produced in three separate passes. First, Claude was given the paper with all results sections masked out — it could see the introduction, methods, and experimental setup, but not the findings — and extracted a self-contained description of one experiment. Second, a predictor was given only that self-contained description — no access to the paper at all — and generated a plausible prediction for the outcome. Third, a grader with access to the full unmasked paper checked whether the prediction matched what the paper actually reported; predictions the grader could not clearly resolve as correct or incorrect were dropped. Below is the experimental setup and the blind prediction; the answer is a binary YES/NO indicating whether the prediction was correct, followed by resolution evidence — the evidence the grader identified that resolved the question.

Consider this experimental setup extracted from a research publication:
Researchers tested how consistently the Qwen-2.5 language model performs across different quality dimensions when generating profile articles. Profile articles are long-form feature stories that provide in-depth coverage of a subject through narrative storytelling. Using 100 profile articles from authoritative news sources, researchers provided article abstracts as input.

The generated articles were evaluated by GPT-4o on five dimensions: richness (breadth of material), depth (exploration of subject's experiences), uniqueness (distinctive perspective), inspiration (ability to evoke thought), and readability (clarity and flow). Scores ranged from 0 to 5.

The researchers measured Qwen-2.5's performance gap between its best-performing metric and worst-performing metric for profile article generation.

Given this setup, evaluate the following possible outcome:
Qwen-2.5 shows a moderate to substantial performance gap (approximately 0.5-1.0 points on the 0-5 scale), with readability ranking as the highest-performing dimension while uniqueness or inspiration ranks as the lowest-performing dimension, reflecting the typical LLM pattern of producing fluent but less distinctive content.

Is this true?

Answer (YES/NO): NO